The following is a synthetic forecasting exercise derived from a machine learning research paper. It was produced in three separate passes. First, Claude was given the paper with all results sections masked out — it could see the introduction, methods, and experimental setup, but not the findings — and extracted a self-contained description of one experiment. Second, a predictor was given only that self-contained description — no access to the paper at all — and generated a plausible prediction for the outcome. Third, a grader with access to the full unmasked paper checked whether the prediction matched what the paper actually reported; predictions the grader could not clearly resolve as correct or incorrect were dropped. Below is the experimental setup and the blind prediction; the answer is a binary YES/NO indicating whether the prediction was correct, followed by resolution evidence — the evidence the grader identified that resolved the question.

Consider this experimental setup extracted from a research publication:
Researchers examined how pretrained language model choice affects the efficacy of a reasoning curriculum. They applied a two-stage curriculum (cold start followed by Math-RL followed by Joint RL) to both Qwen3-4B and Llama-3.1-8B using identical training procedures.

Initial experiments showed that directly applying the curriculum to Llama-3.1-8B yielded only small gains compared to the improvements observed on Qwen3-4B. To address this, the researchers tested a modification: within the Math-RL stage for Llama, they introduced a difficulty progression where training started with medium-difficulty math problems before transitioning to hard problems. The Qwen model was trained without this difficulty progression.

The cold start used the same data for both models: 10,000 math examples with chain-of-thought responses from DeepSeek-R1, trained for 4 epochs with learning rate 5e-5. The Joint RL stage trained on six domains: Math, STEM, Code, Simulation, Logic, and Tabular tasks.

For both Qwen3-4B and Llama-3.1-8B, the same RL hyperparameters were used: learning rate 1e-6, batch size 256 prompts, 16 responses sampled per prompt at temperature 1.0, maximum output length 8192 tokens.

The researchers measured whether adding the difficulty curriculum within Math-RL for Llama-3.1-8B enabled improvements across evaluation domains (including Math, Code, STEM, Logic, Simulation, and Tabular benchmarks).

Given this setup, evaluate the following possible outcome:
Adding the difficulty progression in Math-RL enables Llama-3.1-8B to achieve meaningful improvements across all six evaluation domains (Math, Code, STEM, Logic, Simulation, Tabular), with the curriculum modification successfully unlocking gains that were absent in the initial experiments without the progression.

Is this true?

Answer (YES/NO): YES